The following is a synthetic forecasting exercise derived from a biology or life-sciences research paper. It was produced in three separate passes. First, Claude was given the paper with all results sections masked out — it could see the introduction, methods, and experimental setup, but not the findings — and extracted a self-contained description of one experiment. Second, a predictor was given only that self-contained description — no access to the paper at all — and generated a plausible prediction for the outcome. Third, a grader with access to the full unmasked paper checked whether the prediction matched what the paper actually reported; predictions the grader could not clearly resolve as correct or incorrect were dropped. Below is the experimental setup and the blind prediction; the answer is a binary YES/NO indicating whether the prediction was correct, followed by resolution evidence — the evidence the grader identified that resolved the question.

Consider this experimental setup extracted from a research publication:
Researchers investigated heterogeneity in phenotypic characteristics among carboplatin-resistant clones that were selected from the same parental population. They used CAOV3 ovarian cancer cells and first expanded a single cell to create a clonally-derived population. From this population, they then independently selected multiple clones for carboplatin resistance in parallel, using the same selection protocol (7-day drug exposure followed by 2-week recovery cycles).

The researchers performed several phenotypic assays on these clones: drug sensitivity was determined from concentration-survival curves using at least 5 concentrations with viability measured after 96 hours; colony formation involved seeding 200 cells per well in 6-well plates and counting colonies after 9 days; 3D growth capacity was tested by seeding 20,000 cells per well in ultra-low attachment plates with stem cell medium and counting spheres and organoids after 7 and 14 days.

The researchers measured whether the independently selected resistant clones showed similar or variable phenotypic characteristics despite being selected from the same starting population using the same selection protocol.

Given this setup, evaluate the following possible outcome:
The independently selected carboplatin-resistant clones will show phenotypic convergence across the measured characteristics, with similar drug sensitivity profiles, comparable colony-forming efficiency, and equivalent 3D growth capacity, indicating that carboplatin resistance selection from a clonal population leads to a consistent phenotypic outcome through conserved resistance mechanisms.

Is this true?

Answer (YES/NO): NO